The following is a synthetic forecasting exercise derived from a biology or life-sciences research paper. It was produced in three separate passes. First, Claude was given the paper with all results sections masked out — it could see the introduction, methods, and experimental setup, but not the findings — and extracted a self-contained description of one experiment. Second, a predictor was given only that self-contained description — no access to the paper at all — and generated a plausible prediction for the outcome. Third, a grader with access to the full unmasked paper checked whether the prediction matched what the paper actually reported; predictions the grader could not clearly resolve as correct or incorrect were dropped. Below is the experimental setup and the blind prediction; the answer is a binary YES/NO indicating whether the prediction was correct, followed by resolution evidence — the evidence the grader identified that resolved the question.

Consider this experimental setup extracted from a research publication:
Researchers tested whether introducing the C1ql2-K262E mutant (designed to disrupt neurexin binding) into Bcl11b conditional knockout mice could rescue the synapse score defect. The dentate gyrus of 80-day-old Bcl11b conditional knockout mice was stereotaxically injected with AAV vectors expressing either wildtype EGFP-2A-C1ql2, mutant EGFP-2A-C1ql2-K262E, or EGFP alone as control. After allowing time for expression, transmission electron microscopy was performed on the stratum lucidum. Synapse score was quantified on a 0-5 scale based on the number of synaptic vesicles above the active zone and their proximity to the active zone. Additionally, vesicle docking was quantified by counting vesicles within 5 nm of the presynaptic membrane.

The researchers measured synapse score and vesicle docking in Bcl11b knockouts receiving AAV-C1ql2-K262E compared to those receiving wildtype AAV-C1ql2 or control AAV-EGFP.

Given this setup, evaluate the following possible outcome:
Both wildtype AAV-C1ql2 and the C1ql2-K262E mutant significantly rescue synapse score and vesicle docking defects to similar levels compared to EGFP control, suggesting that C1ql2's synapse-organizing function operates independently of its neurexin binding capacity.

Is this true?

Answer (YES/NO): NO